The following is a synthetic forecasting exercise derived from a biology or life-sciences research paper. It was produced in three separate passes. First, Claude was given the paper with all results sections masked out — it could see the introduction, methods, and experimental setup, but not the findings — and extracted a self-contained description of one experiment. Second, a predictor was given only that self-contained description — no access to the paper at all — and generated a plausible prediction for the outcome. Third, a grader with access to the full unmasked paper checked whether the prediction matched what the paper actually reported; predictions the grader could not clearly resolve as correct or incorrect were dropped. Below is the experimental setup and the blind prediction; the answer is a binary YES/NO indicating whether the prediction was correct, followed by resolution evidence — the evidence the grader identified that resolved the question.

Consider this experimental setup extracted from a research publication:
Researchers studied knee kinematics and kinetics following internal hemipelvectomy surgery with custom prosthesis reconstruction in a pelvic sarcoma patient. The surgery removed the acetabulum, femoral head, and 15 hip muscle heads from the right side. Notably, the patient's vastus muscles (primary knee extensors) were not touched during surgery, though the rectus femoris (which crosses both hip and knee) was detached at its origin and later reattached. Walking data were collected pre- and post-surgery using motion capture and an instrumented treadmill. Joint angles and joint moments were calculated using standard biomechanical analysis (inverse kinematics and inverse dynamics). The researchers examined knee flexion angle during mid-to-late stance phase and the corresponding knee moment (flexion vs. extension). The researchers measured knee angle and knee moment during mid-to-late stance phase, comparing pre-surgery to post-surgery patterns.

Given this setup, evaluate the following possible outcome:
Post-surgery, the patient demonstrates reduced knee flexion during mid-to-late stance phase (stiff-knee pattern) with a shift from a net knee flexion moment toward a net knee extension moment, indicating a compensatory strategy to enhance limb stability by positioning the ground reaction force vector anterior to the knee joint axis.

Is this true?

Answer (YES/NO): NO